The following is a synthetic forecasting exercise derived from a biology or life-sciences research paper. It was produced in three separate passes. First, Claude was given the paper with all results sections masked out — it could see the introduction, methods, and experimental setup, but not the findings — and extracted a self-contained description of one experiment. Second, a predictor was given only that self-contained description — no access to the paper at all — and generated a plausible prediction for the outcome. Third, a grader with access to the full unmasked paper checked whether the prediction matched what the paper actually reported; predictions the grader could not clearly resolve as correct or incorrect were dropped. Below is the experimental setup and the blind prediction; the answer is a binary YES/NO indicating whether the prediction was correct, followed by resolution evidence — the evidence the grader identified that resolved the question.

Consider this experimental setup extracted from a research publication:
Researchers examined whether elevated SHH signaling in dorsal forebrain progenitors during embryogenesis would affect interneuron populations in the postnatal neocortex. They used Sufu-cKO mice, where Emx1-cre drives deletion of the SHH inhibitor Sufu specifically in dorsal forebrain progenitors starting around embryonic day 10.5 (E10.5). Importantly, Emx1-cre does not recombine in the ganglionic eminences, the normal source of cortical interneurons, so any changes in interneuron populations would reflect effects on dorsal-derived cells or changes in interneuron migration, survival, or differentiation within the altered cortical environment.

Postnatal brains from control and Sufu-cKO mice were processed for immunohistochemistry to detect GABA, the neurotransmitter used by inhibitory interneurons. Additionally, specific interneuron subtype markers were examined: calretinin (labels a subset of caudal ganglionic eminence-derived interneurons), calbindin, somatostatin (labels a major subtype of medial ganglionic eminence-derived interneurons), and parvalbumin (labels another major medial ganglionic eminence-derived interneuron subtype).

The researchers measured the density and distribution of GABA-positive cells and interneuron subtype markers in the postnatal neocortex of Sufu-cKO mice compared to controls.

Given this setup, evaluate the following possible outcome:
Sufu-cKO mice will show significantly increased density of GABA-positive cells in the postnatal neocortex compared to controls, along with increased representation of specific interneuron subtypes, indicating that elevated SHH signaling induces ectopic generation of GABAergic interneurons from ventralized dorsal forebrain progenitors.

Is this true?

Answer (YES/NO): NO